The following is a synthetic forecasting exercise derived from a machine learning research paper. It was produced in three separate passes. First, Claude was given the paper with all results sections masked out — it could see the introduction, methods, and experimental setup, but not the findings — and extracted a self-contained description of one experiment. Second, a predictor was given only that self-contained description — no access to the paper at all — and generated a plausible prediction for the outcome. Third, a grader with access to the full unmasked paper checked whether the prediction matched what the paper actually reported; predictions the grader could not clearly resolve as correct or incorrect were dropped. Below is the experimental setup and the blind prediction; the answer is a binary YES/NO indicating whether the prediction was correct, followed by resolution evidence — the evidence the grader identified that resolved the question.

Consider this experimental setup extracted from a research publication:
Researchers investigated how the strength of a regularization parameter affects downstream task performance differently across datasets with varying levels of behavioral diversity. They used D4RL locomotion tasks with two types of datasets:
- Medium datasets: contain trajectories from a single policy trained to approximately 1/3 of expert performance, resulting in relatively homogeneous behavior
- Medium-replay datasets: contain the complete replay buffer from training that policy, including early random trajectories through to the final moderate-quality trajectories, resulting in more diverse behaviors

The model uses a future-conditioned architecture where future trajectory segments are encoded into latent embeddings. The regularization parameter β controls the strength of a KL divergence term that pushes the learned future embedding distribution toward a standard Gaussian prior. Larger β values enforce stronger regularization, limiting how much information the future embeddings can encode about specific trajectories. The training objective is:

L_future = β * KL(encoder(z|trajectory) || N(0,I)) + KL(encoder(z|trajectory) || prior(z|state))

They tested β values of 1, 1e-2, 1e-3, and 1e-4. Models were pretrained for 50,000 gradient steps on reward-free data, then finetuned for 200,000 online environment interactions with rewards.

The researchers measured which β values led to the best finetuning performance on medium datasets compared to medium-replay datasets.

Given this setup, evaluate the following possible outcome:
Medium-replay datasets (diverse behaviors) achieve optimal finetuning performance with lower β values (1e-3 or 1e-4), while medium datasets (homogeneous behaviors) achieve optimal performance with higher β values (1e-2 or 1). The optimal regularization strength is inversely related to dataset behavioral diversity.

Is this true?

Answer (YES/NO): YES